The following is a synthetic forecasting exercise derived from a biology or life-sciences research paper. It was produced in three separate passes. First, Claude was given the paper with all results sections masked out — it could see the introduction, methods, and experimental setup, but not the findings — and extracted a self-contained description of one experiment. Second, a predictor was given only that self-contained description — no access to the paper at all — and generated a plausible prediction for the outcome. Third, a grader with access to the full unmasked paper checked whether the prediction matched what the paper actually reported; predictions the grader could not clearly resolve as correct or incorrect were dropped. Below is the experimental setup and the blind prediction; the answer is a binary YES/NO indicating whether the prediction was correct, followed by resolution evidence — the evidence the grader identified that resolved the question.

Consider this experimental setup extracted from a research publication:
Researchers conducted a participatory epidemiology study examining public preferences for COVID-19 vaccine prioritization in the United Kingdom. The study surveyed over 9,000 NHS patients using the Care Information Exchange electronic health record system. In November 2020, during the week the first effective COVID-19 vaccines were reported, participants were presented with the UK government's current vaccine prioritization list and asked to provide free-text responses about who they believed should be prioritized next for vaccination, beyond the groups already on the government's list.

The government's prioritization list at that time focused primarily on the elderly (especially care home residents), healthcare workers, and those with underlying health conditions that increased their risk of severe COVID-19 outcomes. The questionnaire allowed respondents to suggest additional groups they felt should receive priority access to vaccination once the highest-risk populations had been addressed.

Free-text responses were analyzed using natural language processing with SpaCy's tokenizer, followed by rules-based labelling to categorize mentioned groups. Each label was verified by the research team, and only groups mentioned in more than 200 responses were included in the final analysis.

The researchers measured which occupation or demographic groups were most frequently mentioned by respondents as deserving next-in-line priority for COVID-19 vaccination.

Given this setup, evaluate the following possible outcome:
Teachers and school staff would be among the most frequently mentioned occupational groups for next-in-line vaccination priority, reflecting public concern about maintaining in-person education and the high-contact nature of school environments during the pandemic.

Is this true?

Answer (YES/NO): YES